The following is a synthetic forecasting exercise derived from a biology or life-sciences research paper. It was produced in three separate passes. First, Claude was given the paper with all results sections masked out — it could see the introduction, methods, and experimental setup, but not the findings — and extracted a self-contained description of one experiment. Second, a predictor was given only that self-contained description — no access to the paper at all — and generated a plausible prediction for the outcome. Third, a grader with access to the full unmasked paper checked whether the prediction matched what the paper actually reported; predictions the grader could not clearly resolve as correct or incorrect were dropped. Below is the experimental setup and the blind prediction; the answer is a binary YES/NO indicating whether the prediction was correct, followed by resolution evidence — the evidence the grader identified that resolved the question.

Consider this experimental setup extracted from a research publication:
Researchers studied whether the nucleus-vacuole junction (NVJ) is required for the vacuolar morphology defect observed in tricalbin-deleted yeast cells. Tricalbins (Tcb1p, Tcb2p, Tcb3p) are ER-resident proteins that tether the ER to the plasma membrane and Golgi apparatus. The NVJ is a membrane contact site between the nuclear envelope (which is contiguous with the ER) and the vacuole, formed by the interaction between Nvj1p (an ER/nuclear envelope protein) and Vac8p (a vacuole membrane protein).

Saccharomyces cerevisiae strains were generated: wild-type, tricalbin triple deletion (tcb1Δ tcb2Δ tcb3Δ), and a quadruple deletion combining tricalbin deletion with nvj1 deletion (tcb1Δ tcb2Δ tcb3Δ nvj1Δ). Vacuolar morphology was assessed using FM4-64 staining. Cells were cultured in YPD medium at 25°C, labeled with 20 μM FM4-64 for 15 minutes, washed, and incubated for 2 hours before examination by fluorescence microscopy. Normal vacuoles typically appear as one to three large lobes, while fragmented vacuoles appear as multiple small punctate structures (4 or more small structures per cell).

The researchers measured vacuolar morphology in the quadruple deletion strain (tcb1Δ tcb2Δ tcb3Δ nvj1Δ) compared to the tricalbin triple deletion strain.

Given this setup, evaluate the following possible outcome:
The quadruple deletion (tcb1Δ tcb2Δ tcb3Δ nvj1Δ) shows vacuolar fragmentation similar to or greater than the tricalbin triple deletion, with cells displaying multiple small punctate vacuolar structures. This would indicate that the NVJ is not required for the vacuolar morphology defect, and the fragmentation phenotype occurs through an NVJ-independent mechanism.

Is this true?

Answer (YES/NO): NO